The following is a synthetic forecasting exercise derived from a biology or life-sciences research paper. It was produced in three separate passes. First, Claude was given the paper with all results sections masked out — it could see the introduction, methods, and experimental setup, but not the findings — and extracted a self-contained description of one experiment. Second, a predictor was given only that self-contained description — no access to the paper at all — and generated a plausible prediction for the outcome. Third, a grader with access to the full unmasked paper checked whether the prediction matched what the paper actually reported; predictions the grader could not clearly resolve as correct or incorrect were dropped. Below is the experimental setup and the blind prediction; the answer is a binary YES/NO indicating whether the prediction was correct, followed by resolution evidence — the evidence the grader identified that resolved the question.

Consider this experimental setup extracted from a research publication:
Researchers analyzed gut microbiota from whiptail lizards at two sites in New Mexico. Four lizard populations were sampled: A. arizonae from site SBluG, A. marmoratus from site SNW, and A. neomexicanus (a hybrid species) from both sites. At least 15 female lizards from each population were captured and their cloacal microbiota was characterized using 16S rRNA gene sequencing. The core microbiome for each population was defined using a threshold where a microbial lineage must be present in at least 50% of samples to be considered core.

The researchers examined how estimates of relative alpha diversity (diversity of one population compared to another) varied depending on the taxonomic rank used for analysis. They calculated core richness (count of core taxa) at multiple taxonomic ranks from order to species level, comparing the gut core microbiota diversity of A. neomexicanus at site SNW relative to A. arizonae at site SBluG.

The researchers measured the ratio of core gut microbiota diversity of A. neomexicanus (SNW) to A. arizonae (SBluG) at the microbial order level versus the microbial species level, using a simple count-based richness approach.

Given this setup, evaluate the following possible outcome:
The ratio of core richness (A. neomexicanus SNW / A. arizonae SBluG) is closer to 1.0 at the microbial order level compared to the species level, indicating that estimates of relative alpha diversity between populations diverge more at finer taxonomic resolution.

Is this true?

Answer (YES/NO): YES